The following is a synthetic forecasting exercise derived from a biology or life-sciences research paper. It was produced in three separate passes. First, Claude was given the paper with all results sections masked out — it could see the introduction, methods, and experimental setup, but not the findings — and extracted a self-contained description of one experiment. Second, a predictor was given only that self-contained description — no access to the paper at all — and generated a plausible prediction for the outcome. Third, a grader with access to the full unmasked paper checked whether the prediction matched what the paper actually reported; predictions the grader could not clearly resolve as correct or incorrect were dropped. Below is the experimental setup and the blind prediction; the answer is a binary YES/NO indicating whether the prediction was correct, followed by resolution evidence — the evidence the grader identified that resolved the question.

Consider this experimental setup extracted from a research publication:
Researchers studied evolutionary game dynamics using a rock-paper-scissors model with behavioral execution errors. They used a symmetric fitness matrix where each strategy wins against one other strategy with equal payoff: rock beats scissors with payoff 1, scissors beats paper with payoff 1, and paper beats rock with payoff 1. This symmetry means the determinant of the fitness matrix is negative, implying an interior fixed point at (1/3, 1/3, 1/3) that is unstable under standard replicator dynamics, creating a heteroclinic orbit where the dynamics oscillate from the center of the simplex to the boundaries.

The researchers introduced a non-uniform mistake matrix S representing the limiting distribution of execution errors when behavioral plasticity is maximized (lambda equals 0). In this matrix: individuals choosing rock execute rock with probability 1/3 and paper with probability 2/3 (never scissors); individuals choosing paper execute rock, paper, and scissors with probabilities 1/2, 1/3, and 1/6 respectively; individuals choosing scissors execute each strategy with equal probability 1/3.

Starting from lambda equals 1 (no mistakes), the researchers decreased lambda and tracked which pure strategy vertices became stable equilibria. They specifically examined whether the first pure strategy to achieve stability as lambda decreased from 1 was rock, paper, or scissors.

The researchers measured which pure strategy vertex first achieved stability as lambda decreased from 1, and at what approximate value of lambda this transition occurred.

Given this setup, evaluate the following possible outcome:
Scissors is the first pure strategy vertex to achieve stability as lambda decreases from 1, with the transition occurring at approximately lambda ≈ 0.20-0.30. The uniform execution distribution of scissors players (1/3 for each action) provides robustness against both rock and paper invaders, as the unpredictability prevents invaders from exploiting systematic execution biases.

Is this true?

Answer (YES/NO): NO